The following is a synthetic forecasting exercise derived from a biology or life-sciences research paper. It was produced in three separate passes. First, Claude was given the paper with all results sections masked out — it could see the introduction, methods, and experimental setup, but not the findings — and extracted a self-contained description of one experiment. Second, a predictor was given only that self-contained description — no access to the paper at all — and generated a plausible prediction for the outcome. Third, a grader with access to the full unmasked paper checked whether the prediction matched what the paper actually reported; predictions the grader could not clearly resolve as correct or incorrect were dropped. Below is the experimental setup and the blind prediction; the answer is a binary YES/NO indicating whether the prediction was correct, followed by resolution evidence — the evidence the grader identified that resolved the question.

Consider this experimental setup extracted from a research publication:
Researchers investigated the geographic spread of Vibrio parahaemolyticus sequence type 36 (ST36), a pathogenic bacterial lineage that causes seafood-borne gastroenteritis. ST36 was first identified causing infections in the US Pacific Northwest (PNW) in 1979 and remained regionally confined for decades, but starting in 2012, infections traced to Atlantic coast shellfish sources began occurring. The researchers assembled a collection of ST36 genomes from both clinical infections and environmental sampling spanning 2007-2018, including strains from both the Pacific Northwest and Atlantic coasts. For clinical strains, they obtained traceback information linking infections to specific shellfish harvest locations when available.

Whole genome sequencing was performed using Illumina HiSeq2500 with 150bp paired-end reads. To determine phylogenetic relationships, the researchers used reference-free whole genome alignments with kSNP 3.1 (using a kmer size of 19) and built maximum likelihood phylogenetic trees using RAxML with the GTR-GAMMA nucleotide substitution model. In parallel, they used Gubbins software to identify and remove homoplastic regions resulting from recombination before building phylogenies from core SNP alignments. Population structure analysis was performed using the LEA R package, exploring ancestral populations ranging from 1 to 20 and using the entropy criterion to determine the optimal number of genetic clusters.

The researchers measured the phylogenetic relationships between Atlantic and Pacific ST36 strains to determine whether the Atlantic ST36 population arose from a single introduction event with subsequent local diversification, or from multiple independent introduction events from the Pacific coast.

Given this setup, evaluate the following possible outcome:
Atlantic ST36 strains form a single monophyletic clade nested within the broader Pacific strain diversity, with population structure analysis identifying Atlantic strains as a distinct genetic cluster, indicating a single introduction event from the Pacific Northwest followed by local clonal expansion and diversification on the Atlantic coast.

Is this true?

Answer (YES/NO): NO